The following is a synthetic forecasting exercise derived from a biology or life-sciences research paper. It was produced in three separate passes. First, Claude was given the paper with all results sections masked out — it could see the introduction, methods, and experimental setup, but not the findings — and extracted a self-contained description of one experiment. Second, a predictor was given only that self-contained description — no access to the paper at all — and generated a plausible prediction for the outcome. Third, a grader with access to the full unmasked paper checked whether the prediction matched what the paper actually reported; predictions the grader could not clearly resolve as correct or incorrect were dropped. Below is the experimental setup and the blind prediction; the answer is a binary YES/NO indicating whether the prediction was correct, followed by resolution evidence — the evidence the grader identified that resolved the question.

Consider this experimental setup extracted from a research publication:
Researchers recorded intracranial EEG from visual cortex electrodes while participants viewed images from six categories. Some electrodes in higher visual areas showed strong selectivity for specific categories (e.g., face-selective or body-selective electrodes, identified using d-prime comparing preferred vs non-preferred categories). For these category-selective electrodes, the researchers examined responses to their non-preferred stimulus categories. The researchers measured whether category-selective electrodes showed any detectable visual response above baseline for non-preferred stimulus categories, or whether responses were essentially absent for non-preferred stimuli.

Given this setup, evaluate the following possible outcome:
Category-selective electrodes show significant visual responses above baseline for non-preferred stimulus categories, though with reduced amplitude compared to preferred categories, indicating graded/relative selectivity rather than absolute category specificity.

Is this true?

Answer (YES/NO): YES